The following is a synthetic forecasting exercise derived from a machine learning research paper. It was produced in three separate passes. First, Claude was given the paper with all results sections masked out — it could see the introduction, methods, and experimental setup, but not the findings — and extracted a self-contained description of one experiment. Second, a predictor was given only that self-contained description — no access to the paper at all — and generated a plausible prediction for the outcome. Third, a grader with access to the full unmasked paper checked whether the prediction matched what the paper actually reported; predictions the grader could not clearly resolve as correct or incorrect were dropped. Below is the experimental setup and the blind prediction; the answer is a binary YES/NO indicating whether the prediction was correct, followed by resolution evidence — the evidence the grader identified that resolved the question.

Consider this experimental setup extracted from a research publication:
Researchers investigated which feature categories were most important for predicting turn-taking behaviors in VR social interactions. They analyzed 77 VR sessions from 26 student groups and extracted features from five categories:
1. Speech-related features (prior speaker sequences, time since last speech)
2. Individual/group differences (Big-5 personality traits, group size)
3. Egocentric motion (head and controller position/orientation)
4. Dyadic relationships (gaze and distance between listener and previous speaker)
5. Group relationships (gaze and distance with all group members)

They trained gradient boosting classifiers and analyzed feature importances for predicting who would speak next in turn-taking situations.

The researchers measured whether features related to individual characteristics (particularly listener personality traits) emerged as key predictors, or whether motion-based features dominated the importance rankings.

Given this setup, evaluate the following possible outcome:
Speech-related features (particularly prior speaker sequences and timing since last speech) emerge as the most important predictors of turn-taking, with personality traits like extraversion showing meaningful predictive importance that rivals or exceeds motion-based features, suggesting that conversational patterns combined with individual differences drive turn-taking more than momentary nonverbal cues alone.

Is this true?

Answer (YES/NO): NO